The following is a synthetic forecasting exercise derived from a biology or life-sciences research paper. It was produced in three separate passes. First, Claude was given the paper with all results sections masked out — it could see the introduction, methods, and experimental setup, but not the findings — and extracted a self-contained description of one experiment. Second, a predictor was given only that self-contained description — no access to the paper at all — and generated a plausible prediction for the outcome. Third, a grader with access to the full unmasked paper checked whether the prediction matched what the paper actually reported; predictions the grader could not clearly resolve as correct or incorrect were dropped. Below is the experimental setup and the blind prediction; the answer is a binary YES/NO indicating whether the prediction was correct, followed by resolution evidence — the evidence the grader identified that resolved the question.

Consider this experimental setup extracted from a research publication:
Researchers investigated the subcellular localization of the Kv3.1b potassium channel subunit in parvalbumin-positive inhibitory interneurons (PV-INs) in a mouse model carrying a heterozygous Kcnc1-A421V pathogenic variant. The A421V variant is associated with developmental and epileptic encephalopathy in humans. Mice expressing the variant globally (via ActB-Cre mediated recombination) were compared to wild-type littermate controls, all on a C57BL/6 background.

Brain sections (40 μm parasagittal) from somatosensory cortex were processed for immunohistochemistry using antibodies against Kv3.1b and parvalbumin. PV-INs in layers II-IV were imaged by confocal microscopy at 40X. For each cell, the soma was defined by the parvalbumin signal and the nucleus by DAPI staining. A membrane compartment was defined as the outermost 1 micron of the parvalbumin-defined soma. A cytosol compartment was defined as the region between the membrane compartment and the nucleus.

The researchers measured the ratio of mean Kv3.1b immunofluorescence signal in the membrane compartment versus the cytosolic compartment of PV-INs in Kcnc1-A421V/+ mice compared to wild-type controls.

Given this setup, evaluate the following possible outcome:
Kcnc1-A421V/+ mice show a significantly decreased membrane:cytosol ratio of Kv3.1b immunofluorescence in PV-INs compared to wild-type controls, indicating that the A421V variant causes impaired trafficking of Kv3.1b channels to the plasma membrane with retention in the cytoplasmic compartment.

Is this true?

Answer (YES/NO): YES